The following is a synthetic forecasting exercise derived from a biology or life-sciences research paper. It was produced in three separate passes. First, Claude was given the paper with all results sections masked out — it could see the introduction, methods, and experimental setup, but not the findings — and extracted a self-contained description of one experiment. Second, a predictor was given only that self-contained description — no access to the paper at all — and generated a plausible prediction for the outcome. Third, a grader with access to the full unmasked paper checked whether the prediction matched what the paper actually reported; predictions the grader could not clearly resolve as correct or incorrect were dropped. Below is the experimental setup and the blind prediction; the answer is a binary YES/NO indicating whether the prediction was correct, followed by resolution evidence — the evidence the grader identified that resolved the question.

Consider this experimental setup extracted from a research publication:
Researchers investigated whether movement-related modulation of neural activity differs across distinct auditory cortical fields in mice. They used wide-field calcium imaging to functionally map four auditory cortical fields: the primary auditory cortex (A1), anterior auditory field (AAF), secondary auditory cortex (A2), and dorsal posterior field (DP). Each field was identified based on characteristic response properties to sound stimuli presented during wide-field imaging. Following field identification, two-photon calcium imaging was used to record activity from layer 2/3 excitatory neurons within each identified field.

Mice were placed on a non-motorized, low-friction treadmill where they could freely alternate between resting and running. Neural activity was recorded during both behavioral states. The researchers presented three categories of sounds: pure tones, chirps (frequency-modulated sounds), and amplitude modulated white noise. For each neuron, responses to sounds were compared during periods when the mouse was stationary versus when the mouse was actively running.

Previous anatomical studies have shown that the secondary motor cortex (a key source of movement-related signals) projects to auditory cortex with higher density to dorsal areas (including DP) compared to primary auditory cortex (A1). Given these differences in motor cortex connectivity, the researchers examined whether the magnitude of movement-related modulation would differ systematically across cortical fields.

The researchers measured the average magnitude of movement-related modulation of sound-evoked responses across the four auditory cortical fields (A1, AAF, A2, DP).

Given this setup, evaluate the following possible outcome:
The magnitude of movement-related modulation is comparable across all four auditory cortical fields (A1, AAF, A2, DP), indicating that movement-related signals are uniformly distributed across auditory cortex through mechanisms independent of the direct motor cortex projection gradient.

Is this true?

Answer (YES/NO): YES